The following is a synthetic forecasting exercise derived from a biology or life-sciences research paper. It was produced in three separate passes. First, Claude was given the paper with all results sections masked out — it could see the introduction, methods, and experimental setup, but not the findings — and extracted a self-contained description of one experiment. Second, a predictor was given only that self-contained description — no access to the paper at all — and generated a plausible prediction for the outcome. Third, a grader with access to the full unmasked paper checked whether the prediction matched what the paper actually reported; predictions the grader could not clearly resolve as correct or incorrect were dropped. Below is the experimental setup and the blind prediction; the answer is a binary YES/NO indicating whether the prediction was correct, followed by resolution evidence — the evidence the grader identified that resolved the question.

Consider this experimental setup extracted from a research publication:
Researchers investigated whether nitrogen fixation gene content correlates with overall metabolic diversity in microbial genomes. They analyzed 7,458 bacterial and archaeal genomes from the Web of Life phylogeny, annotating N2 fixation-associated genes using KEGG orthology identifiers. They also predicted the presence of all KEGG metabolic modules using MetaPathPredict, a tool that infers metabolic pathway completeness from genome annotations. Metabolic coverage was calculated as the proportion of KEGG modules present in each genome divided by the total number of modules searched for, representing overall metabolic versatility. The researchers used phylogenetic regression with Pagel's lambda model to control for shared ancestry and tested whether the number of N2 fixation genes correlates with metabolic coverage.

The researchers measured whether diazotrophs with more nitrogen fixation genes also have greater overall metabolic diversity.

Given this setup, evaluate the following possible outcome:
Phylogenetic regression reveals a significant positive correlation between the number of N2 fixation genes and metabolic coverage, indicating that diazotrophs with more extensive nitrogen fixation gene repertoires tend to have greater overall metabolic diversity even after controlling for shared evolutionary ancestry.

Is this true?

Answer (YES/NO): YES